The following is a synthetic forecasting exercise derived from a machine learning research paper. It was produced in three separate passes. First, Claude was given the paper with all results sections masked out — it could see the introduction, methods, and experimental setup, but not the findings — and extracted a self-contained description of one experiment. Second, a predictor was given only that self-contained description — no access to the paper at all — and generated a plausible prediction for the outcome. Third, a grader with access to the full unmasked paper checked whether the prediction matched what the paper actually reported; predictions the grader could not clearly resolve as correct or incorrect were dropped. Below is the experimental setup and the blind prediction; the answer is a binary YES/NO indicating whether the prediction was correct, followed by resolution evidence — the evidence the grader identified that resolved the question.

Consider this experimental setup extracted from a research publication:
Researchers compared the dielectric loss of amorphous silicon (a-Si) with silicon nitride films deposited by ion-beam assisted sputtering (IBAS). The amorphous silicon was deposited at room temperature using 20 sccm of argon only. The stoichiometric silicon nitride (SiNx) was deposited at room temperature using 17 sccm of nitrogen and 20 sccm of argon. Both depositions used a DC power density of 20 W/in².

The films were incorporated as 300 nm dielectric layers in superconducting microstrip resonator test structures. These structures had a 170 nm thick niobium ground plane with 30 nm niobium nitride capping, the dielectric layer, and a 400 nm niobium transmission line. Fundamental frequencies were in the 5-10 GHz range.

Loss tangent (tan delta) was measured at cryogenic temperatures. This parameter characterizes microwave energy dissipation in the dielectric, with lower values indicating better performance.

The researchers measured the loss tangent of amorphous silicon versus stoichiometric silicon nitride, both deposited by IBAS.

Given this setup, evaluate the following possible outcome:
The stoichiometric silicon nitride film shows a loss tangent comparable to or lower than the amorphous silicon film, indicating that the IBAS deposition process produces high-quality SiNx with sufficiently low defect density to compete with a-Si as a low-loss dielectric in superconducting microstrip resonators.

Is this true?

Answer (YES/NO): NO